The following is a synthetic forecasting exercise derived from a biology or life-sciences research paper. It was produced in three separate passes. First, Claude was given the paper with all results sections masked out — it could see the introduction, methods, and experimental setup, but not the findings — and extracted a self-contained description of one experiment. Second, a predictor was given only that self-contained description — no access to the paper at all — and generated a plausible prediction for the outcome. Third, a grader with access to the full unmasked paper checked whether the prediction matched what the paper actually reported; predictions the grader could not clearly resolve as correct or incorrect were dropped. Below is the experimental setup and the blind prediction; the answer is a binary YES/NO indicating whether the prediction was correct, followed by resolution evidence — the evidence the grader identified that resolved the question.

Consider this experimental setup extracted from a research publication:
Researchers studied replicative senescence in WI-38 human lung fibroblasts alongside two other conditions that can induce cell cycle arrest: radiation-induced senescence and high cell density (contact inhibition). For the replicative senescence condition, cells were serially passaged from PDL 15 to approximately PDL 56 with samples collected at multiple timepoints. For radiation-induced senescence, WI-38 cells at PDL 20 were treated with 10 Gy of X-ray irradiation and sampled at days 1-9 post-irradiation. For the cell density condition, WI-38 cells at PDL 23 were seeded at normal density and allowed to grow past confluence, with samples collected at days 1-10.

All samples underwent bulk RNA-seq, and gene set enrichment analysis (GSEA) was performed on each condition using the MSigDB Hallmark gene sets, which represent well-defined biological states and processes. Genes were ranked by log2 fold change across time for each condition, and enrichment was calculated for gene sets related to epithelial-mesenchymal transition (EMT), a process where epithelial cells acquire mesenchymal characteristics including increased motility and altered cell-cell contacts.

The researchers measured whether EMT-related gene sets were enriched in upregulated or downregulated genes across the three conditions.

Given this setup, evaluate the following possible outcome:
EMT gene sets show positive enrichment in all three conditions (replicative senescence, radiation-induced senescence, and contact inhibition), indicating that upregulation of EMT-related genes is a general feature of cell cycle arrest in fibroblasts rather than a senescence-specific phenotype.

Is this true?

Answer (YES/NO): NO